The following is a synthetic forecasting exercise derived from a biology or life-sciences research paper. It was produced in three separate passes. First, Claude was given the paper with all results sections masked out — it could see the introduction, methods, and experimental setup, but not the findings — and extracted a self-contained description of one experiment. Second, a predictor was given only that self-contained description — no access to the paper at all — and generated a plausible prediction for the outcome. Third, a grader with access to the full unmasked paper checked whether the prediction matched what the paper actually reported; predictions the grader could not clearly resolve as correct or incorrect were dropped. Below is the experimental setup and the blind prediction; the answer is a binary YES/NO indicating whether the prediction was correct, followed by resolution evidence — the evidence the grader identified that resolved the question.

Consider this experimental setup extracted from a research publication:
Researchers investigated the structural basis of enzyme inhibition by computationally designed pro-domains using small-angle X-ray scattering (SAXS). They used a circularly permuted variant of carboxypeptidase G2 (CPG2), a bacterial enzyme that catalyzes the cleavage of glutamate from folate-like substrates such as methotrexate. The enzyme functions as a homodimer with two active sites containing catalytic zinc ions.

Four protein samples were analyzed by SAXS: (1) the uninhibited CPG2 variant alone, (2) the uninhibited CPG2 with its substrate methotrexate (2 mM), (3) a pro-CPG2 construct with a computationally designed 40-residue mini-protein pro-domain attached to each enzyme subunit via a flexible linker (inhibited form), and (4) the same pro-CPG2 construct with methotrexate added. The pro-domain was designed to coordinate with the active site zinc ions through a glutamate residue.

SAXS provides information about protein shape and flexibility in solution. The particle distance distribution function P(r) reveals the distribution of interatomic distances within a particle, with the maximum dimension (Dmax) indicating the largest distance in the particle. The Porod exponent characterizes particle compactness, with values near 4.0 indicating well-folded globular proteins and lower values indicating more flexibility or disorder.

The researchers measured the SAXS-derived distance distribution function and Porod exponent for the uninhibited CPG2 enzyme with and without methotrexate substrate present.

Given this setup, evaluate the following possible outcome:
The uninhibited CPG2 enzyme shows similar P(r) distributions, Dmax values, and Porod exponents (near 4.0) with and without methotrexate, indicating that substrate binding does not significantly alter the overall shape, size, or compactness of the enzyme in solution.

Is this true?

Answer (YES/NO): NO